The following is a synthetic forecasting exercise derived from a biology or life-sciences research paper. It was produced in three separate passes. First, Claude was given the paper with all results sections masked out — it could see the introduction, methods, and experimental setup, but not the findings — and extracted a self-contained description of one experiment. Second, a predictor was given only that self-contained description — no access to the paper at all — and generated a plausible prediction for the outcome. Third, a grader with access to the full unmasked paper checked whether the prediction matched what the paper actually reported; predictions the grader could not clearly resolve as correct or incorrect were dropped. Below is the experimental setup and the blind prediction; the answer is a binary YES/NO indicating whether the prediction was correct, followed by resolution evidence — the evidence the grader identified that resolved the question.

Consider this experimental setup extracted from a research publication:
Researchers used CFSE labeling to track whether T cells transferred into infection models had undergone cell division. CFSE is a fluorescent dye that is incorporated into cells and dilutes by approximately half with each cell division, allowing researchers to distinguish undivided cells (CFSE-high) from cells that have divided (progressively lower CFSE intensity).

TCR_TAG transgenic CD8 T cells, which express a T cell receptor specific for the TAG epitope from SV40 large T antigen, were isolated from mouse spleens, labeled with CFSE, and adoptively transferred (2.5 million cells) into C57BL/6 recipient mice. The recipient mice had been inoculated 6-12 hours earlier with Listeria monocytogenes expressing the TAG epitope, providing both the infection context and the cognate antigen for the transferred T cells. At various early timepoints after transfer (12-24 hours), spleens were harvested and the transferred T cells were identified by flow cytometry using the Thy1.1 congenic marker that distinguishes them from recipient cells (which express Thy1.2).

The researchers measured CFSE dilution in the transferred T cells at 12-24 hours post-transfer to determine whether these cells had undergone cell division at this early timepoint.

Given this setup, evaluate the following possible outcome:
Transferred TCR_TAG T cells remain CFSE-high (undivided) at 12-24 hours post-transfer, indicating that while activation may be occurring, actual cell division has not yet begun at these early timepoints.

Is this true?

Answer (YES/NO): YES